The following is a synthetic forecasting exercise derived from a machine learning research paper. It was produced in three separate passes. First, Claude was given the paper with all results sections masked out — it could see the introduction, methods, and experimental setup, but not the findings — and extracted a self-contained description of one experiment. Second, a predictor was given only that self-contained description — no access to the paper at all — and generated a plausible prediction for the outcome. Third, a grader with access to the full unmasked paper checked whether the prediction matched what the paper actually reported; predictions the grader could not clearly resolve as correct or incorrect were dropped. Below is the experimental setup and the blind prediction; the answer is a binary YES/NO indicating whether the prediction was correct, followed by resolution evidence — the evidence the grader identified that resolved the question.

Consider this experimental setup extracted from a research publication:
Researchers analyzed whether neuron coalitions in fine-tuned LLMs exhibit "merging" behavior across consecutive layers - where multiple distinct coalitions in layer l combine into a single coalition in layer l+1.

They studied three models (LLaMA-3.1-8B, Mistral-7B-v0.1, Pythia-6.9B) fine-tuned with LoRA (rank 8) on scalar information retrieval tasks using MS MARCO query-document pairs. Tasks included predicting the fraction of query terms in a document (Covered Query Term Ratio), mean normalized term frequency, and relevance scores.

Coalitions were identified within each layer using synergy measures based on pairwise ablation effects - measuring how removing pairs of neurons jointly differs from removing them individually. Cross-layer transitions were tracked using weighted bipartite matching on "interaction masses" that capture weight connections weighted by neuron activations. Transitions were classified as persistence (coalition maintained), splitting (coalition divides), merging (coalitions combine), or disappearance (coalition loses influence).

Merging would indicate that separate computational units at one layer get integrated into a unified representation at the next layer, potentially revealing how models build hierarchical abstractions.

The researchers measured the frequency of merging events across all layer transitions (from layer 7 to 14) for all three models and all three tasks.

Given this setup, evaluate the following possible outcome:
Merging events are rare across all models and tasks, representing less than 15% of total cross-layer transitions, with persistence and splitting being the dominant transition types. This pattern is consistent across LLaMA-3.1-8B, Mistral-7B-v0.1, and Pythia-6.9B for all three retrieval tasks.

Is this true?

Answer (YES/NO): NO